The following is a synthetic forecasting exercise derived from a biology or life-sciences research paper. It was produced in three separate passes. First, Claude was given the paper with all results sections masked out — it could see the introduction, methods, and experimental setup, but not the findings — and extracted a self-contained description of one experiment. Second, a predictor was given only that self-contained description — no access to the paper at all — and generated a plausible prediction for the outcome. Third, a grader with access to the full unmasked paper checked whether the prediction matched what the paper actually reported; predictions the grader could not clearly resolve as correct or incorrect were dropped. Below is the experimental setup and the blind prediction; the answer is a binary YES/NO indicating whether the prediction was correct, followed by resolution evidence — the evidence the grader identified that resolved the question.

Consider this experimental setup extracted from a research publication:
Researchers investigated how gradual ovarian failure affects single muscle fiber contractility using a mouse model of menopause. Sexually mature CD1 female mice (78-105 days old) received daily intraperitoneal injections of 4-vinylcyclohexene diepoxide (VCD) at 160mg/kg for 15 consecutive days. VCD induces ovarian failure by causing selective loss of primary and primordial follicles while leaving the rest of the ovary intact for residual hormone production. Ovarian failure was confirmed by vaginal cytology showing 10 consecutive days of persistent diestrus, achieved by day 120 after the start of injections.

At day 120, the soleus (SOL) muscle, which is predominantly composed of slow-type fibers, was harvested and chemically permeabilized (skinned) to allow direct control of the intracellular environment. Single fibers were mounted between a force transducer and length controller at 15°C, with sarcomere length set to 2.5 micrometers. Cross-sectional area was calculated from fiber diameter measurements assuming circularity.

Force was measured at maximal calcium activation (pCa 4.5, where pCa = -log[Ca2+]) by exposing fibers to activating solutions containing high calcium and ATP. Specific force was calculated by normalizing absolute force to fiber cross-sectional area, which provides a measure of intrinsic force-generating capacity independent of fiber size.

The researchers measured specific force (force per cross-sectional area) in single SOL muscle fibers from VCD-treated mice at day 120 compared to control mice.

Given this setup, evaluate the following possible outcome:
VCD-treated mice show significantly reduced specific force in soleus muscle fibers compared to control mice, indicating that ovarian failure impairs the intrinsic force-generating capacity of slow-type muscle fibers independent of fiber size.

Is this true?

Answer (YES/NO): NO